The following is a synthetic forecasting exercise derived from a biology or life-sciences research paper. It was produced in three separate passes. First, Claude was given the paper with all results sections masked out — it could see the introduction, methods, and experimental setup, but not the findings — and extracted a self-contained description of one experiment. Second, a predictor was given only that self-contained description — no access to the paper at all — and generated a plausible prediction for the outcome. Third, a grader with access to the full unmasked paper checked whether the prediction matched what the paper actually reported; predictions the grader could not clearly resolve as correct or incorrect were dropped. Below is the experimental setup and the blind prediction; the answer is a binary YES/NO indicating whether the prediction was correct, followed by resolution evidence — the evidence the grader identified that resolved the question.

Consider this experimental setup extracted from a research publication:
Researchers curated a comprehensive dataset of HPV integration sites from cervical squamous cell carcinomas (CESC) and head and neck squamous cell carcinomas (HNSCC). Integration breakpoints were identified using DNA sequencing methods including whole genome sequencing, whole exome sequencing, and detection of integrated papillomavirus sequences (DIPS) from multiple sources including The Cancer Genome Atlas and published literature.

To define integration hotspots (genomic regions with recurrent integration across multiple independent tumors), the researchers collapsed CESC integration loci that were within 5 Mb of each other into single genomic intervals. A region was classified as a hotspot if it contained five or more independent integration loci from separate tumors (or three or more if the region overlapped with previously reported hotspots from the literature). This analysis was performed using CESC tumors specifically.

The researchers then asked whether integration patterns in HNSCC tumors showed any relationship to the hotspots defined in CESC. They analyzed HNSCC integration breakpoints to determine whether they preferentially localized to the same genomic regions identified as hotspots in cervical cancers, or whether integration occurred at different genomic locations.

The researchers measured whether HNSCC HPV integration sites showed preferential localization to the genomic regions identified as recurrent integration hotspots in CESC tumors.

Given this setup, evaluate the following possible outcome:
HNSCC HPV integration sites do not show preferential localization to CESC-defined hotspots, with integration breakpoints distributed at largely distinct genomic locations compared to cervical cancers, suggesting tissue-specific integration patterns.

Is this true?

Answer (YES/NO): NO